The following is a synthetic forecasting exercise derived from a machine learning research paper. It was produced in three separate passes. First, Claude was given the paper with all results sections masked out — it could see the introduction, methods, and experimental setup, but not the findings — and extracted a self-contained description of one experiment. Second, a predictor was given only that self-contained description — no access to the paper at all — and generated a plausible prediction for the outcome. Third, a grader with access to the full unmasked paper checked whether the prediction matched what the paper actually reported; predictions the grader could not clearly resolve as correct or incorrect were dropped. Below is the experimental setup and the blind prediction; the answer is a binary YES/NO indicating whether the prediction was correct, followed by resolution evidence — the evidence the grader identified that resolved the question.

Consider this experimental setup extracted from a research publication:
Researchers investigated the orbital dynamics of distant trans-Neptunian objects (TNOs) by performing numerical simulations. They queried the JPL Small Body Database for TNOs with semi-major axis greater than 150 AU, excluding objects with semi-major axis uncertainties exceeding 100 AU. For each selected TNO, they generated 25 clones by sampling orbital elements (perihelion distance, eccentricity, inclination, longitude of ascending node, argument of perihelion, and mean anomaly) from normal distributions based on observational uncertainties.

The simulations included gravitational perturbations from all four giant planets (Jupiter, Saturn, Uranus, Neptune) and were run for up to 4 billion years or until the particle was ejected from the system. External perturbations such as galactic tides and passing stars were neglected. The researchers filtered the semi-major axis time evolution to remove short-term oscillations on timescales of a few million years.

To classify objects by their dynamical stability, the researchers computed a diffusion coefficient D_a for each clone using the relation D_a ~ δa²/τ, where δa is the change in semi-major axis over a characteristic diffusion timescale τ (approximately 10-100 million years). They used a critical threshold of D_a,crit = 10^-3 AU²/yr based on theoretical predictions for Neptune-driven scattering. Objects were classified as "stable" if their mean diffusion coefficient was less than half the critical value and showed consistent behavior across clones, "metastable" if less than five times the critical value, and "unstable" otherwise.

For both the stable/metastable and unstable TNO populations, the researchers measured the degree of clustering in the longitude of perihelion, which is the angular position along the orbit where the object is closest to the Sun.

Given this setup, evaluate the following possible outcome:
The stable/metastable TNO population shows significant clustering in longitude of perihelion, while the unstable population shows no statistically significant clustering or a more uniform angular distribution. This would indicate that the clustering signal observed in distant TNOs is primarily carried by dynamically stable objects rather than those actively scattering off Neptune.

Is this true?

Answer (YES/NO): NO